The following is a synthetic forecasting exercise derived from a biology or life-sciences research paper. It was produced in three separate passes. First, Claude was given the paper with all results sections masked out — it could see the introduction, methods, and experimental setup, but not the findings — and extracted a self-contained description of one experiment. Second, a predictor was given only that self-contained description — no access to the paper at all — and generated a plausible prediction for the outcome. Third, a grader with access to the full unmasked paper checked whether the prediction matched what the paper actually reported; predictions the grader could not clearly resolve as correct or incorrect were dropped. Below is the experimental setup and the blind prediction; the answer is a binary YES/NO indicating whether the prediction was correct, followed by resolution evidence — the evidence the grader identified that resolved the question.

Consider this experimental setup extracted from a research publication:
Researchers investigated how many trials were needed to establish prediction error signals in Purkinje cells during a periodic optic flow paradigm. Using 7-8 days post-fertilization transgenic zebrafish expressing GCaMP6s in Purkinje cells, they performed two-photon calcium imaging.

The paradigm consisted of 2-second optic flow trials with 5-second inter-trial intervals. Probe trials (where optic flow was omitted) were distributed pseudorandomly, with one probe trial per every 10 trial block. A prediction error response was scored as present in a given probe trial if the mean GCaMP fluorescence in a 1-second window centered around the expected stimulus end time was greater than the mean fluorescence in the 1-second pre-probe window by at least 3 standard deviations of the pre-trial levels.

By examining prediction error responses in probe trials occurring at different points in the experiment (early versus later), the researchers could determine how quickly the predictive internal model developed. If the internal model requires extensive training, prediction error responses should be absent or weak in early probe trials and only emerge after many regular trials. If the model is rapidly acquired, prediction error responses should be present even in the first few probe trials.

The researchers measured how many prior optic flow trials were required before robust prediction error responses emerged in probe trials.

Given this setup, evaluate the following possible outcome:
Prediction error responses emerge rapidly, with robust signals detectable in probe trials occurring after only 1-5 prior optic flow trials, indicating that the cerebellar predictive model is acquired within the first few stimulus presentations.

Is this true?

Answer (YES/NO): YES